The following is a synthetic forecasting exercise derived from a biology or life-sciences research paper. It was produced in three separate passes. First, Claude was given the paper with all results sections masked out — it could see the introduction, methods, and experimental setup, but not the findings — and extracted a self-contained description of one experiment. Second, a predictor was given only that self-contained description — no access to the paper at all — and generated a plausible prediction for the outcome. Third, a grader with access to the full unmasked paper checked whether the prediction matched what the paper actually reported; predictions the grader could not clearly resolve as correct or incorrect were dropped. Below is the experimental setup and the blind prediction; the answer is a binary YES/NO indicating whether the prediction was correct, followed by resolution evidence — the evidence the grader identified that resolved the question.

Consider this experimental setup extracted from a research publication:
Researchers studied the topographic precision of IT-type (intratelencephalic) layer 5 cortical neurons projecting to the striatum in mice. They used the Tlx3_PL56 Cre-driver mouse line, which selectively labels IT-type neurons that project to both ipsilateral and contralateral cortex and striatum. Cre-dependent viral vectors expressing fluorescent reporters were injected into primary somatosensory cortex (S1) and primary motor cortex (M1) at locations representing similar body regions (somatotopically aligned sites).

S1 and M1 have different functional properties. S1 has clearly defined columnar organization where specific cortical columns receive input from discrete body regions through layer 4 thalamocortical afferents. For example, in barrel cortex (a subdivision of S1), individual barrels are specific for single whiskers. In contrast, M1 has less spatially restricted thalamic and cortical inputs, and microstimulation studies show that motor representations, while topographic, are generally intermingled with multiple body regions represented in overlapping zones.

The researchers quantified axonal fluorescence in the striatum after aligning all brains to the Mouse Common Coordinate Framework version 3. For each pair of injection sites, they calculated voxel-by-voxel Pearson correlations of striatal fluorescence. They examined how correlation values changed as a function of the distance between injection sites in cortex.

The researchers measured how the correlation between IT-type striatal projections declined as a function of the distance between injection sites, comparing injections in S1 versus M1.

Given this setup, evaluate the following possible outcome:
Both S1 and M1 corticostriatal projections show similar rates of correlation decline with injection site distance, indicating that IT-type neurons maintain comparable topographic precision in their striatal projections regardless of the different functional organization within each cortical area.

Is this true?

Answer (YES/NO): NO